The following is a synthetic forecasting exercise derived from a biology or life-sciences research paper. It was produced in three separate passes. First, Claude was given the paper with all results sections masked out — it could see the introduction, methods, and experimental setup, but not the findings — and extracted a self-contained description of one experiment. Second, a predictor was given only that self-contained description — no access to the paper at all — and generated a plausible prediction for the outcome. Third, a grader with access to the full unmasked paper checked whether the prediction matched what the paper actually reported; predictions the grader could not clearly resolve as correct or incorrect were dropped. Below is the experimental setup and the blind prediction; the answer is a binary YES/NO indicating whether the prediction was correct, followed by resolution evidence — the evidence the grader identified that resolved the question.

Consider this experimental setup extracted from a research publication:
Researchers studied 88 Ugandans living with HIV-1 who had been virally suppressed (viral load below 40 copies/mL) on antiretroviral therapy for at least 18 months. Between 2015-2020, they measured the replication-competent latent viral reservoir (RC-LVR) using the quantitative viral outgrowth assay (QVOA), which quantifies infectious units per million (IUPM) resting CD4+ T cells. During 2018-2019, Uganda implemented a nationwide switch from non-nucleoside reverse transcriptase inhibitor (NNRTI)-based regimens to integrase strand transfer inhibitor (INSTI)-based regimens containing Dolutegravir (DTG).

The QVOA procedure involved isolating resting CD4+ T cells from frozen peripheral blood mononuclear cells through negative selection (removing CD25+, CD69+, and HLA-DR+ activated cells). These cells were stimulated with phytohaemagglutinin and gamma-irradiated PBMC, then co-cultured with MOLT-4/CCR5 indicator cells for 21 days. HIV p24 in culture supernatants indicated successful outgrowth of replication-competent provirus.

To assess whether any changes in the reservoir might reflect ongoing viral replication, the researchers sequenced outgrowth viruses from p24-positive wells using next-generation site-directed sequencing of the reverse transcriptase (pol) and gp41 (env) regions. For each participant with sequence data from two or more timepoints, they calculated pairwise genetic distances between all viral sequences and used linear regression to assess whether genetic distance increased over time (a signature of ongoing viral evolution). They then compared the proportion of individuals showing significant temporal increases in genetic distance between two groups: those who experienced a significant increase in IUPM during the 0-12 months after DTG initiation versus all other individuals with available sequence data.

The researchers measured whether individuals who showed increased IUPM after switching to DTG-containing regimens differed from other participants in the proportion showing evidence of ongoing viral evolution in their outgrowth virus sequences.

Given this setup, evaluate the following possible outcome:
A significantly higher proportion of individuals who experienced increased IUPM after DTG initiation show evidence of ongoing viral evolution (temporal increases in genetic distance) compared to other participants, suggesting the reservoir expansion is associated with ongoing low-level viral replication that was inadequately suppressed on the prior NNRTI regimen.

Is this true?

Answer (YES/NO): NO